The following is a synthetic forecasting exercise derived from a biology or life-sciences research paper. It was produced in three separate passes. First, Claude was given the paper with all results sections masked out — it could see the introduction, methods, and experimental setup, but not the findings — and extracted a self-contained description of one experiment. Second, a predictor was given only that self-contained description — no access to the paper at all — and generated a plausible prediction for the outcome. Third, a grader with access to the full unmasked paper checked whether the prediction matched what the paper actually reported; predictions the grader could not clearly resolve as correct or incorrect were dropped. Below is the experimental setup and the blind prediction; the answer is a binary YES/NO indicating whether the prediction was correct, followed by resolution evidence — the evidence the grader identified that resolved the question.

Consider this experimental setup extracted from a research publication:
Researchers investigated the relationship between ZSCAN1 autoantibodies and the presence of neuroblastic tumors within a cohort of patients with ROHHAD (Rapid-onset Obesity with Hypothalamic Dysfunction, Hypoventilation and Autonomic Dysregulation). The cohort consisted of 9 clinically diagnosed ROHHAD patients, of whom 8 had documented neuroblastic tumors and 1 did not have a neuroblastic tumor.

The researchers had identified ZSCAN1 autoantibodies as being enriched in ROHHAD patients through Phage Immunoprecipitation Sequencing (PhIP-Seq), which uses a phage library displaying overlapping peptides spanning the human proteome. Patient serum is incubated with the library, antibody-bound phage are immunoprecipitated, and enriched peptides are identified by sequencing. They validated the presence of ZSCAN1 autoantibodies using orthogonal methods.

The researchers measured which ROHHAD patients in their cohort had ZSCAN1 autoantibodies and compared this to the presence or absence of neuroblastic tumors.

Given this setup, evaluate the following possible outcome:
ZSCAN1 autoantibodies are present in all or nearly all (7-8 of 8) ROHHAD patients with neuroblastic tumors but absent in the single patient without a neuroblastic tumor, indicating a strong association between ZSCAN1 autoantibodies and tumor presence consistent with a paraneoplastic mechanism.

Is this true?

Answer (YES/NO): YES